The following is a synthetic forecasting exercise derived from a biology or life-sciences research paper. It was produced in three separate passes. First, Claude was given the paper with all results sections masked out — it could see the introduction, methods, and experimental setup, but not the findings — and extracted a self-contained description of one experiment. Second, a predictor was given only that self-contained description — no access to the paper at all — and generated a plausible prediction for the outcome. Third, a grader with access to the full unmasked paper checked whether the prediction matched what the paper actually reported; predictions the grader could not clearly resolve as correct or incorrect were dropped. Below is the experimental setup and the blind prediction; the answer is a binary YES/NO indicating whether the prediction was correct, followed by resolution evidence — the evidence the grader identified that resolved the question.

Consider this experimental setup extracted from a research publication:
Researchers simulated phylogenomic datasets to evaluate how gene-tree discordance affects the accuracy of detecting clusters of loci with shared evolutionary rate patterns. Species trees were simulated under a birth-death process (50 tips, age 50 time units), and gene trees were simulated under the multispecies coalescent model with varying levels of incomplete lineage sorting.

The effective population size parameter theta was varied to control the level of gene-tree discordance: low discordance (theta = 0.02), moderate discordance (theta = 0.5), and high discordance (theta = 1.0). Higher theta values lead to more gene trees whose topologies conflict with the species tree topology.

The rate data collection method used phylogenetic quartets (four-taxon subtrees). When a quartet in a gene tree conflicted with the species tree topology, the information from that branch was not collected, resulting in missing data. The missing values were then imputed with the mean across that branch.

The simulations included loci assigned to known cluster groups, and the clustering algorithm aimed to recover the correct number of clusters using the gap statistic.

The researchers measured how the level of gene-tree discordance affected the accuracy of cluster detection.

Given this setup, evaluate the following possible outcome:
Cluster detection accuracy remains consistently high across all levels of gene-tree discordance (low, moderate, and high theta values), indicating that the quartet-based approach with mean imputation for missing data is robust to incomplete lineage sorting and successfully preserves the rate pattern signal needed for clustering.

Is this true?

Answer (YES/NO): NO